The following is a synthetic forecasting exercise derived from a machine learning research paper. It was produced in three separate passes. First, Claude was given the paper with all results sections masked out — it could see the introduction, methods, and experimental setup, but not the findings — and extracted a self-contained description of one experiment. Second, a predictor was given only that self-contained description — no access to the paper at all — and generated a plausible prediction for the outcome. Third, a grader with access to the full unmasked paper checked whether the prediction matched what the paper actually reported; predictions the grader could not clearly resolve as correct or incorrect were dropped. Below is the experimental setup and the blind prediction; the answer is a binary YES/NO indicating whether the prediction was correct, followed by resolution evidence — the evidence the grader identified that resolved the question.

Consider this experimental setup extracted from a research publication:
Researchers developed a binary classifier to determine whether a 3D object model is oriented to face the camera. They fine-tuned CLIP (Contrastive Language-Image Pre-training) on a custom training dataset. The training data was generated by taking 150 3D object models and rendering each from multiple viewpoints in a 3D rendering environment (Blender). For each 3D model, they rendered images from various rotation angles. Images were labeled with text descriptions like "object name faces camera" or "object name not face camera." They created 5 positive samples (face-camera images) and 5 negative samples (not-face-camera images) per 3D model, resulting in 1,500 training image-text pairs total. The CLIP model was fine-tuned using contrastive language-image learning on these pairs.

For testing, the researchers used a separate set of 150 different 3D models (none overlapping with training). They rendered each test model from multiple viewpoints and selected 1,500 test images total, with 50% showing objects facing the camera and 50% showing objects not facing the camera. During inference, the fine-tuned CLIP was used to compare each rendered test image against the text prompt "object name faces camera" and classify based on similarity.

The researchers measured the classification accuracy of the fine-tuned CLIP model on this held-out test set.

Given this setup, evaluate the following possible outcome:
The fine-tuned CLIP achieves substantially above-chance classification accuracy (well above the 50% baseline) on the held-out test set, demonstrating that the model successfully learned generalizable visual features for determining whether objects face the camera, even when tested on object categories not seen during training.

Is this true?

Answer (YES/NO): YES